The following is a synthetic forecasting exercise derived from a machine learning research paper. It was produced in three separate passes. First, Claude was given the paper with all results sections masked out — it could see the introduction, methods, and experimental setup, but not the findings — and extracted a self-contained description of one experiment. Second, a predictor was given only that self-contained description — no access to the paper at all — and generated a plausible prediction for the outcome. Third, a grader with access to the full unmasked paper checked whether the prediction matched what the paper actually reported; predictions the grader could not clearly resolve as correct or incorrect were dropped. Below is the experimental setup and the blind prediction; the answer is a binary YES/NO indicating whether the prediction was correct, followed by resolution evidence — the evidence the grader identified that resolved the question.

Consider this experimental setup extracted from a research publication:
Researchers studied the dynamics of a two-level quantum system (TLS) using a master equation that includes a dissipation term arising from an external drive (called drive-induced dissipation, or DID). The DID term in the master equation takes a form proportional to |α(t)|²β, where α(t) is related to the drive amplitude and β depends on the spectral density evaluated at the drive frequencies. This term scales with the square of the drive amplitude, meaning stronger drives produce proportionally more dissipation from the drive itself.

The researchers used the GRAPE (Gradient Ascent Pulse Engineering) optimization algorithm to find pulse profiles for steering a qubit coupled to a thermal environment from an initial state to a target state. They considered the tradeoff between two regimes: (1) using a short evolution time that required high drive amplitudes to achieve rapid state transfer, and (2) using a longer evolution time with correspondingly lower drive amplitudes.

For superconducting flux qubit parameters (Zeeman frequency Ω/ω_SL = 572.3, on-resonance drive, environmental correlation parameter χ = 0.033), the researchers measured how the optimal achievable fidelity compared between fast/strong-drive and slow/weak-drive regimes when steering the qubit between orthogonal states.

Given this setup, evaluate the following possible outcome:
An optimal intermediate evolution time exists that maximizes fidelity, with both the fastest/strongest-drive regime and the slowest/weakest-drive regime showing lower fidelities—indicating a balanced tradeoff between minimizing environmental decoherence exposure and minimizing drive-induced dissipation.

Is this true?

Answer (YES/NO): YES